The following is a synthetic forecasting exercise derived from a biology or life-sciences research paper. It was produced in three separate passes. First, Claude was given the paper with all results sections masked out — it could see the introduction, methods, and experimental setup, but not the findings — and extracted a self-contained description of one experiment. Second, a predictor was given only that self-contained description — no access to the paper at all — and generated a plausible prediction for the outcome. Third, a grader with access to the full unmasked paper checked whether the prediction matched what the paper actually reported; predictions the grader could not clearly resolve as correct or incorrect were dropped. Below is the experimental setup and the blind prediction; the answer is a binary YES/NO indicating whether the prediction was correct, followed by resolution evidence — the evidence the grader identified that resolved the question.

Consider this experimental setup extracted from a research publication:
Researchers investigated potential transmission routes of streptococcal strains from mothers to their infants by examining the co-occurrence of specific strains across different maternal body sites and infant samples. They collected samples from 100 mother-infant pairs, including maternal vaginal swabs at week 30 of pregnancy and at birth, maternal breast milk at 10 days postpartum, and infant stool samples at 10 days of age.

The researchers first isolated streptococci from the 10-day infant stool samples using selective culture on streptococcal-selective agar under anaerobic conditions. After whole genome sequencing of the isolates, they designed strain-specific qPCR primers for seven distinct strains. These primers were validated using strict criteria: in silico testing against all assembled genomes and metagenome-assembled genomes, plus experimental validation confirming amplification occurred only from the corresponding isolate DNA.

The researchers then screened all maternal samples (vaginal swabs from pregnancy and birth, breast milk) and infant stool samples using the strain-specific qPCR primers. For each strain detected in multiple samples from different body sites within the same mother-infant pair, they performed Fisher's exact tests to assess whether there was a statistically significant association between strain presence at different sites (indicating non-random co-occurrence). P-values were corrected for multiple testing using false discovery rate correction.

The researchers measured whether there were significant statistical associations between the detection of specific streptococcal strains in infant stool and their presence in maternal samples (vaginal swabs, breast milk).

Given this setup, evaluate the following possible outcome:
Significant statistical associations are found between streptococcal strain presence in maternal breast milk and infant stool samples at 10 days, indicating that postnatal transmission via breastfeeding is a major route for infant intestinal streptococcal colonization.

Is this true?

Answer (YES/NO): NO